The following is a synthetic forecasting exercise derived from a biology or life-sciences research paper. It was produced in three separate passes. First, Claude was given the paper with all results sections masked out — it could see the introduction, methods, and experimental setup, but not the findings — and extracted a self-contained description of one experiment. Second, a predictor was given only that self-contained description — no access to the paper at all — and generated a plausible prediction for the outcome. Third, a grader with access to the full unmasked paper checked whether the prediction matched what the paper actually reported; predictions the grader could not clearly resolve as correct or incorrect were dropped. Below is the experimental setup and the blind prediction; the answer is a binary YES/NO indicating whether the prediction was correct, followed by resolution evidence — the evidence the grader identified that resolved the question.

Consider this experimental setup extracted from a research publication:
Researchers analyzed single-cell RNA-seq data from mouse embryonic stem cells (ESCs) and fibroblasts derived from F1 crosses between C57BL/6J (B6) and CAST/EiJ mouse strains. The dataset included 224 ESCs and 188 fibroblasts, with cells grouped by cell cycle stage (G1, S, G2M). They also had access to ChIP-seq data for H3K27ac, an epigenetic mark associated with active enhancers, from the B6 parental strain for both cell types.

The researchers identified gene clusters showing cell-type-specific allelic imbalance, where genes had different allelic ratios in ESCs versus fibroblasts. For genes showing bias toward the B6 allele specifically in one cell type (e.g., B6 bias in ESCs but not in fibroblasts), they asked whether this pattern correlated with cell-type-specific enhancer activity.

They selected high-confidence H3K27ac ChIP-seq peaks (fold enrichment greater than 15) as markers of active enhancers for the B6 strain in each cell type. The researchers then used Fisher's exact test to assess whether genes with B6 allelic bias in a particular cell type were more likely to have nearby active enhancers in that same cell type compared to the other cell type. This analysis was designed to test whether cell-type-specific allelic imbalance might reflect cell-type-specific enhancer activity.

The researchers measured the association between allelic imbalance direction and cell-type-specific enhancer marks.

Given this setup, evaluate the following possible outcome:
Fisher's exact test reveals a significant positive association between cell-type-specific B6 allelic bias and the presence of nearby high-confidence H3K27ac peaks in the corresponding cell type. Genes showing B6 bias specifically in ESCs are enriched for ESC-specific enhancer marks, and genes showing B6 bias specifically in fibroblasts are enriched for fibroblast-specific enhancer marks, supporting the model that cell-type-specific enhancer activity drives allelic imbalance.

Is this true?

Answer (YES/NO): NO